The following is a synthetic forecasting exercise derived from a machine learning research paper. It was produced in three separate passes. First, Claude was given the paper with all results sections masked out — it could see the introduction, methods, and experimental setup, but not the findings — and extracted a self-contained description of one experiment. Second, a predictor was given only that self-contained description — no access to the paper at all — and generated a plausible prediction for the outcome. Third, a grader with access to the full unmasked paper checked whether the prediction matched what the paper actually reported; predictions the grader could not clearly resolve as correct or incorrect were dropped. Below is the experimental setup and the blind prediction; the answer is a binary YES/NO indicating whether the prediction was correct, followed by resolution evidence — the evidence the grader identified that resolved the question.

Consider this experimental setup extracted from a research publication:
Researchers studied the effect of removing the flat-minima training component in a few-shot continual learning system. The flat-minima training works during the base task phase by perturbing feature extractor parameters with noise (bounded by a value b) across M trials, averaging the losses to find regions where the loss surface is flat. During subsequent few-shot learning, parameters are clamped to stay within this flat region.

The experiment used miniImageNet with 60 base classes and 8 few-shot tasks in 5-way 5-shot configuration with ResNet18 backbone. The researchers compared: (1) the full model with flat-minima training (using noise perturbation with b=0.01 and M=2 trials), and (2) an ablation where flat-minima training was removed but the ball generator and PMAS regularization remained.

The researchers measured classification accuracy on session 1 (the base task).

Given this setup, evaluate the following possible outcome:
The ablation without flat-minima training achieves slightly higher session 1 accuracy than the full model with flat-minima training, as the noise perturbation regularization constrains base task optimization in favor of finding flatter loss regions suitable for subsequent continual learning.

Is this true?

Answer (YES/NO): NO